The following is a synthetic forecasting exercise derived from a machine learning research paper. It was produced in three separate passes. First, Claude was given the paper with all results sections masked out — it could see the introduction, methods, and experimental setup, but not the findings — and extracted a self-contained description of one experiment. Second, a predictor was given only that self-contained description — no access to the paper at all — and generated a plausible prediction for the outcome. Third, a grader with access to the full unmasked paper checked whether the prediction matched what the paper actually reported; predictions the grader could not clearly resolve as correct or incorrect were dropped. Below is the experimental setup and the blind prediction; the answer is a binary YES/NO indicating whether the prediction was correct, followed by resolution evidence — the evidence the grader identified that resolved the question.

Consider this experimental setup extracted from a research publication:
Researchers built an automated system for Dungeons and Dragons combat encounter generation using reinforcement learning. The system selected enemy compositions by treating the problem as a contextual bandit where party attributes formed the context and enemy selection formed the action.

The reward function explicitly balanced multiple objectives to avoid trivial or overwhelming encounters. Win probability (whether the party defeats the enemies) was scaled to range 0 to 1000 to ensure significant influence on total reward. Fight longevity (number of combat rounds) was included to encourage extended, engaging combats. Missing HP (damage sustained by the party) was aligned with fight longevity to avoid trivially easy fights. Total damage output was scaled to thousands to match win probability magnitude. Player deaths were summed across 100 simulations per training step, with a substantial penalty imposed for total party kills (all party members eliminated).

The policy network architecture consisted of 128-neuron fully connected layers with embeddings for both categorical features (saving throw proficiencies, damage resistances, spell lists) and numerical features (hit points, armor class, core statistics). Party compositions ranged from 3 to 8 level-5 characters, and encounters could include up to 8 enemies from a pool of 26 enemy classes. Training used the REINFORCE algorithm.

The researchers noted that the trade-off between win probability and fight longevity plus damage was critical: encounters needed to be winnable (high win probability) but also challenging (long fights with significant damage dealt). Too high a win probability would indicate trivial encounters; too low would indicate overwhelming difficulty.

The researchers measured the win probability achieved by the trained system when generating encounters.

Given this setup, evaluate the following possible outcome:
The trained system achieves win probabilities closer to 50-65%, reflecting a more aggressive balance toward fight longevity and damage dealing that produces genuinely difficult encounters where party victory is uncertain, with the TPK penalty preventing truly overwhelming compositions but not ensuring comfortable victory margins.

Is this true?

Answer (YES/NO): NO